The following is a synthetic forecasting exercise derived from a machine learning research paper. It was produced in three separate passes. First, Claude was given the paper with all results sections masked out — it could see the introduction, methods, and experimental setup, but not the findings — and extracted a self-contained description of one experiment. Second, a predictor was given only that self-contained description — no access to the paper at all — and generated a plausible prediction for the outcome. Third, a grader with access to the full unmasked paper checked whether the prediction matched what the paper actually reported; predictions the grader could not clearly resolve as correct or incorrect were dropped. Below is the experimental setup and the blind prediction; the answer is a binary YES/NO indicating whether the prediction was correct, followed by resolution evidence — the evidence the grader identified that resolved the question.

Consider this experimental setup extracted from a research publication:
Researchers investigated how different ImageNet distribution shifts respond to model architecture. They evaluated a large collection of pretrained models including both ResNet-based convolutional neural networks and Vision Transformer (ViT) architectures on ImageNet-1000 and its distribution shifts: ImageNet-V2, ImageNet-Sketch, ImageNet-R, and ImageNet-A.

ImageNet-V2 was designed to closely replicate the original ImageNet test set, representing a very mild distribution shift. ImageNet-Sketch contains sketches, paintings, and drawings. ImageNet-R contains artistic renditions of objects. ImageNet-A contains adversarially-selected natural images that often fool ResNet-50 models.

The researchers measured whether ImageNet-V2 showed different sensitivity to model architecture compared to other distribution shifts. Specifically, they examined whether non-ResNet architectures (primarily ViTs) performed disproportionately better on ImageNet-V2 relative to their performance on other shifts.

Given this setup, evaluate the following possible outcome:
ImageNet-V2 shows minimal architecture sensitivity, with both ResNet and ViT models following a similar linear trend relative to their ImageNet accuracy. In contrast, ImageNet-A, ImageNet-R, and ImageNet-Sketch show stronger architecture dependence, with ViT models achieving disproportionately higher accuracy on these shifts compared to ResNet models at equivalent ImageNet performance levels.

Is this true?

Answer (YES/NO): NO